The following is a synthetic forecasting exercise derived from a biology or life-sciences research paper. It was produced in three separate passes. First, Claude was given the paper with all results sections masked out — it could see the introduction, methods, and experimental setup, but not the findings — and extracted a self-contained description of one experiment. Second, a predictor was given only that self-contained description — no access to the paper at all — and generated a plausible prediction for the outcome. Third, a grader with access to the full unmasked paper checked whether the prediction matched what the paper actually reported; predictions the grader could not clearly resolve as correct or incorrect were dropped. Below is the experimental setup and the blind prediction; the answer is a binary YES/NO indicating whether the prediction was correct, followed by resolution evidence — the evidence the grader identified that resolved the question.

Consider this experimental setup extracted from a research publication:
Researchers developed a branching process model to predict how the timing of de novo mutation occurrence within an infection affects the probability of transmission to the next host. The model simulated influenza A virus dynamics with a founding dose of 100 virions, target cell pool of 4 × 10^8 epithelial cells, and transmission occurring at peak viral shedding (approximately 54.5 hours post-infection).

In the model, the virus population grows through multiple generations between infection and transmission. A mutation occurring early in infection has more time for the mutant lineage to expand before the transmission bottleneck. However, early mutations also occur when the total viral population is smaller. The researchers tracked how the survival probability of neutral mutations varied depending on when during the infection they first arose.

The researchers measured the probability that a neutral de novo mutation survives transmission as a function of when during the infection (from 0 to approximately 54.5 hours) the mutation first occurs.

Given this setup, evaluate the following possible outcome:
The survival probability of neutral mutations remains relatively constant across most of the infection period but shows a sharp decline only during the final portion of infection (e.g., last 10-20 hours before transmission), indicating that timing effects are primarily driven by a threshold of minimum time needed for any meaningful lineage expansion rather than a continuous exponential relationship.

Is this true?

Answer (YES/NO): NO